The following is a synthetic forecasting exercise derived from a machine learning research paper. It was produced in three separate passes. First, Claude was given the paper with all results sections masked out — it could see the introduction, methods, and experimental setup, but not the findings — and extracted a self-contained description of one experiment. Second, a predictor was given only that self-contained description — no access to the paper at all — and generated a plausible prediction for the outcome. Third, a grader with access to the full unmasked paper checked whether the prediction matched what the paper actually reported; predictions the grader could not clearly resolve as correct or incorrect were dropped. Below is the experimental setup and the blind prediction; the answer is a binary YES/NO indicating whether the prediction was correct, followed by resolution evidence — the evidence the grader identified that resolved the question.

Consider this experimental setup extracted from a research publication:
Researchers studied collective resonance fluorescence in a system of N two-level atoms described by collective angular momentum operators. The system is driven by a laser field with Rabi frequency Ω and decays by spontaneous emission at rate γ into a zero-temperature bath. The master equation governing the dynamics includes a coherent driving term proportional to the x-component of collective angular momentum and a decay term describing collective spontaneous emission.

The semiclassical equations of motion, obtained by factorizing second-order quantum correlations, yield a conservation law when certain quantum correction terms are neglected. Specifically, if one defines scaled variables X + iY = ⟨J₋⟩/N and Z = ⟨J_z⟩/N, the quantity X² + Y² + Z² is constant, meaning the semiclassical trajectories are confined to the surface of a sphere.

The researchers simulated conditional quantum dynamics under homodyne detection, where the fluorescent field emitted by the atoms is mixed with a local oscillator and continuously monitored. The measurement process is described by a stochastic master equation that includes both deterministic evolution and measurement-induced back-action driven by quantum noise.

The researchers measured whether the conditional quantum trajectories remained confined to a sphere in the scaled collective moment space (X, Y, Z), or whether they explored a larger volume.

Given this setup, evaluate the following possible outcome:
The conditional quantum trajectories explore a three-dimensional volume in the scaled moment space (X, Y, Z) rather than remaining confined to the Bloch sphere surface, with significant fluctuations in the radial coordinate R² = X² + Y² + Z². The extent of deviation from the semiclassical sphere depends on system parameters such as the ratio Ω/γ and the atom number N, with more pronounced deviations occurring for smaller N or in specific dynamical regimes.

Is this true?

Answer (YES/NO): NO